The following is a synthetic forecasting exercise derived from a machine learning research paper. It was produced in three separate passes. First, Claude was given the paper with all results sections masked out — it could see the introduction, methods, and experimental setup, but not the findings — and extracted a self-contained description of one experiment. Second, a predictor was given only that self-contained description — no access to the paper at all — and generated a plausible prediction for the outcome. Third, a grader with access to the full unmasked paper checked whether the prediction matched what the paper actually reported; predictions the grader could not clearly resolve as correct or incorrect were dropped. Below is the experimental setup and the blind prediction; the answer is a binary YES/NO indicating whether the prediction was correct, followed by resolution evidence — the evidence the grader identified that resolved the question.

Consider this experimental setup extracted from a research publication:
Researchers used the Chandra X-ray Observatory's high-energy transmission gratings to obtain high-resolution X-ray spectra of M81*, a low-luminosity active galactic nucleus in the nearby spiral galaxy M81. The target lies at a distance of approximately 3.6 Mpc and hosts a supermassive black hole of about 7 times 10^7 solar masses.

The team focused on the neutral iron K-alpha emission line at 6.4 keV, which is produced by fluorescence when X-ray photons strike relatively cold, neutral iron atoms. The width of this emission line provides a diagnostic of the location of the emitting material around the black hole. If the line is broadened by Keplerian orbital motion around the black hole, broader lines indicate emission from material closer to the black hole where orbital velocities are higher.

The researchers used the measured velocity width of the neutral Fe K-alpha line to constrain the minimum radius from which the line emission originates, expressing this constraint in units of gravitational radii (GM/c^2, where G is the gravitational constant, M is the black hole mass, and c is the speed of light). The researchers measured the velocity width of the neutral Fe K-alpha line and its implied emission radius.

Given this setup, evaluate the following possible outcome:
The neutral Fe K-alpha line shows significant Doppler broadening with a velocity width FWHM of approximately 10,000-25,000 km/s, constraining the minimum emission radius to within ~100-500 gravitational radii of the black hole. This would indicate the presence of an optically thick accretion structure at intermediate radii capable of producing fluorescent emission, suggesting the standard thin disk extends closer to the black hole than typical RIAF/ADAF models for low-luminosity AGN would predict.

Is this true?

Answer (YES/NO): NO